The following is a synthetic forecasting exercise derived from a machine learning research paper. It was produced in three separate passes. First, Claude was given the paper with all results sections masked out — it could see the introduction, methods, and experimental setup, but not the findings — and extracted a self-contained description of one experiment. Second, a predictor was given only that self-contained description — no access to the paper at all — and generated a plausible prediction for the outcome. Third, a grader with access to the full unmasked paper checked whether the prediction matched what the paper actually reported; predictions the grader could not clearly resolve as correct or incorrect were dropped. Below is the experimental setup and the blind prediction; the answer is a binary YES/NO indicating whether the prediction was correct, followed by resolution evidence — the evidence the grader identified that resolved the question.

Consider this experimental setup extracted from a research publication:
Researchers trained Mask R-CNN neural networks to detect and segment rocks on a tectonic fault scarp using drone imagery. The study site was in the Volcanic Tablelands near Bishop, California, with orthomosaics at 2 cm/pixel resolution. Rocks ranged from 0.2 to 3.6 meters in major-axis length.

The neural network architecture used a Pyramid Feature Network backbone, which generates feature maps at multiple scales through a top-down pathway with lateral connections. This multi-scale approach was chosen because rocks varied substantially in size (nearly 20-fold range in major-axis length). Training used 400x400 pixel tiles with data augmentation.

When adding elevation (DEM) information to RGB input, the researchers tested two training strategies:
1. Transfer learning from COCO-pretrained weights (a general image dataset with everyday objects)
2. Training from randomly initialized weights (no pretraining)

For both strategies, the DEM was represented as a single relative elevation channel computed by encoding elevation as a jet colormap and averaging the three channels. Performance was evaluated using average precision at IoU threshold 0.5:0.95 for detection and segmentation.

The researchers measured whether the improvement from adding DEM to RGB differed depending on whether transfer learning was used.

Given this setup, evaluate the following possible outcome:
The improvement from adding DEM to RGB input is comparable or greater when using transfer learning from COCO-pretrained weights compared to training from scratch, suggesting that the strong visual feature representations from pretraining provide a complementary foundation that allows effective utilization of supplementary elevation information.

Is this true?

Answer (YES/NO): YES